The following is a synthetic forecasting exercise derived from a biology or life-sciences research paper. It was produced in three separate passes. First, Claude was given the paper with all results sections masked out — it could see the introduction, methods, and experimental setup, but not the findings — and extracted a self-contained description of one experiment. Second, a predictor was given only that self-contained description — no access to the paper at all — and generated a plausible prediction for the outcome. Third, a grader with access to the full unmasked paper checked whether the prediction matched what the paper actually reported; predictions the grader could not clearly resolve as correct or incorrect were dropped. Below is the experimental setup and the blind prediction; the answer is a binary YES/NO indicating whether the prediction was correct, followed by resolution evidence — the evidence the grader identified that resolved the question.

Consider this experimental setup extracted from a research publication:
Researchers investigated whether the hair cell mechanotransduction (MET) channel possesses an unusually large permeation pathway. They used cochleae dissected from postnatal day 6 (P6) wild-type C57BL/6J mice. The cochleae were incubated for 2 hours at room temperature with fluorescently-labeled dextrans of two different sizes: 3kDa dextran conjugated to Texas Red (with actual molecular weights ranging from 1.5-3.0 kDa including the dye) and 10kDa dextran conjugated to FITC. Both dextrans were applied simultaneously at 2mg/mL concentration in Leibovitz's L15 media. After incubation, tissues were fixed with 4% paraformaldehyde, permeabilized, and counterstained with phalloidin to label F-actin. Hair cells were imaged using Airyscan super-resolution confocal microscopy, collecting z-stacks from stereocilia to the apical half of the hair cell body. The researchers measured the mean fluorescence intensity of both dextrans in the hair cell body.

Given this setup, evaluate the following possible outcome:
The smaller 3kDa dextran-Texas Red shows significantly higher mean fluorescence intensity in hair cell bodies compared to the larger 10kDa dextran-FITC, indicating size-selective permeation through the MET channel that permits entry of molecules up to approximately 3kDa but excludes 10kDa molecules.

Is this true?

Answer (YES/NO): NO